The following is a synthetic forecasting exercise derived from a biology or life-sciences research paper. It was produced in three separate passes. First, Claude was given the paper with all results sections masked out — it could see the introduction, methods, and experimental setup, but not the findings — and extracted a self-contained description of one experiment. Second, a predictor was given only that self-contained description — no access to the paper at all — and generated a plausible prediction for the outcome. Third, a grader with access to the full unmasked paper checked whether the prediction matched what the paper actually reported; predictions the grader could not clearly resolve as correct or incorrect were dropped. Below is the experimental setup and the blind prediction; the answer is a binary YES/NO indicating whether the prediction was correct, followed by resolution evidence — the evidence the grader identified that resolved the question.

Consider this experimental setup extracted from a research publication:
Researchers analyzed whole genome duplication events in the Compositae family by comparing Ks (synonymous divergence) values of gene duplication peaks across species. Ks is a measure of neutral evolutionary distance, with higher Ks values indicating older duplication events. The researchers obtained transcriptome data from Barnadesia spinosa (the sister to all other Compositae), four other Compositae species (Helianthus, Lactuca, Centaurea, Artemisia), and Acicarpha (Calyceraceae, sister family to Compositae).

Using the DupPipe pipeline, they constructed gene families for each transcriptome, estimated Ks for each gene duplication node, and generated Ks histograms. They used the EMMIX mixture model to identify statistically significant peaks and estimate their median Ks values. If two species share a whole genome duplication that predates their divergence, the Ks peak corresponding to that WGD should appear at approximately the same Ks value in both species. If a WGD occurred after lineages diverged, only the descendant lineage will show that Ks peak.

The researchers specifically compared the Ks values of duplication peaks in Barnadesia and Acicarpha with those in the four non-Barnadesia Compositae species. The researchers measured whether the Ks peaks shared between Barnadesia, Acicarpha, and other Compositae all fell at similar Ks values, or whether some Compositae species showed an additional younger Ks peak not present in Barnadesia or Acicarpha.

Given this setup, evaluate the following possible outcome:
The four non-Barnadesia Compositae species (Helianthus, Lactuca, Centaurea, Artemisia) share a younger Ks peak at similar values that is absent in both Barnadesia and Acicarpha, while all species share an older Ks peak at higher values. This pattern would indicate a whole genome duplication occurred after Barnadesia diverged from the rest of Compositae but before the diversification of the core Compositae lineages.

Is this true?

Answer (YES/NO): NO